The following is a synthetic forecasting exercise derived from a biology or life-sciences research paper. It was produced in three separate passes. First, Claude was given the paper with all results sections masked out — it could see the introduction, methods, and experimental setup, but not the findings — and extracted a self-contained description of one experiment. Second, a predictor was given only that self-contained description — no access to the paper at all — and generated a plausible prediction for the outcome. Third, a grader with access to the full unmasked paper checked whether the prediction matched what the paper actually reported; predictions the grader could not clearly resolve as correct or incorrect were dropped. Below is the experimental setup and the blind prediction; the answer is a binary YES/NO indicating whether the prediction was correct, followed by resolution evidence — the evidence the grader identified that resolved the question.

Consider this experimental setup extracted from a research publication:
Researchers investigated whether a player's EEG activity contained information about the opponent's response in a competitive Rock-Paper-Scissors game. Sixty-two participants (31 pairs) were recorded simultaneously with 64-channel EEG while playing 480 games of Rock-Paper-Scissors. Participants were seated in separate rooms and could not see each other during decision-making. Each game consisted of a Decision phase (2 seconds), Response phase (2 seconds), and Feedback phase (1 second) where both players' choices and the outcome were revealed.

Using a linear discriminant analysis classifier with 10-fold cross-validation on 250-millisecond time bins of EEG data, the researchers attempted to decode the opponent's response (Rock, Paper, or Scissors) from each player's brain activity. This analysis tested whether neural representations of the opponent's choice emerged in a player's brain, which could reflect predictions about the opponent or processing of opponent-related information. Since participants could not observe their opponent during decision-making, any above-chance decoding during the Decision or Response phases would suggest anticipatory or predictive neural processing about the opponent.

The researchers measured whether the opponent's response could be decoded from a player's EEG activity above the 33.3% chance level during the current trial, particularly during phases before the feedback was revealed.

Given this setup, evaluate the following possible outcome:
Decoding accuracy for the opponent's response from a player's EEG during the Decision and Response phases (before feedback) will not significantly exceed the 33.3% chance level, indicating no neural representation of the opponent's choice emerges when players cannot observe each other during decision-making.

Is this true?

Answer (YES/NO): YES